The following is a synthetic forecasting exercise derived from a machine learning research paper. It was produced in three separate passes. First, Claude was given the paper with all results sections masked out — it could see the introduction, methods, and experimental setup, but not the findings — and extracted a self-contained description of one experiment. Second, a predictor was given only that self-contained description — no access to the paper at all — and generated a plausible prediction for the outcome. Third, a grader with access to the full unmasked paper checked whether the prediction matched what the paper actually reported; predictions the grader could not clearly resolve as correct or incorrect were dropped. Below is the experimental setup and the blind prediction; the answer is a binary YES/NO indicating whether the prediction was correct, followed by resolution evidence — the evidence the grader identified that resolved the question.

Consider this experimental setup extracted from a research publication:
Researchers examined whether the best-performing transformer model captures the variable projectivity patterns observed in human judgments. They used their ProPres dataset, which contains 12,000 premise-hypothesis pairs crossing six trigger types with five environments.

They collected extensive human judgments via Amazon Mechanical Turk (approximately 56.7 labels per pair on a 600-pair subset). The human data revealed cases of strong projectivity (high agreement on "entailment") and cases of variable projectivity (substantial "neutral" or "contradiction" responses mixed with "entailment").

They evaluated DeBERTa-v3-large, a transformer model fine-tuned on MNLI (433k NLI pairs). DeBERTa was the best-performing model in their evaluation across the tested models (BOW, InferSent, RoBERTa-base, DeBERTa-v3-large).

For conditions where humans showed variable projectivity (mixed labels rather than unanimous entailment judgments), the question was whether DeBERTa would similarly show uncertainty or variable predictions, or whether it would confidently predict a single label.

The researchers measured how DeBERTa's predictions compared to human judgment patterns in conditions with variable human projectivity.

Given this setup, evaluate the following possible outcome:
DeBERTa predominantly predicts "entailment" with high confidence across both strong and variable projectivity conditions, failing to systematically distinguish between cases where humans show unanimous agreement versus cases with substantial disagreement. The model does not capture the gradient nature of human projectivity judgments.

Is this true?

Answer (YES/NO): NO